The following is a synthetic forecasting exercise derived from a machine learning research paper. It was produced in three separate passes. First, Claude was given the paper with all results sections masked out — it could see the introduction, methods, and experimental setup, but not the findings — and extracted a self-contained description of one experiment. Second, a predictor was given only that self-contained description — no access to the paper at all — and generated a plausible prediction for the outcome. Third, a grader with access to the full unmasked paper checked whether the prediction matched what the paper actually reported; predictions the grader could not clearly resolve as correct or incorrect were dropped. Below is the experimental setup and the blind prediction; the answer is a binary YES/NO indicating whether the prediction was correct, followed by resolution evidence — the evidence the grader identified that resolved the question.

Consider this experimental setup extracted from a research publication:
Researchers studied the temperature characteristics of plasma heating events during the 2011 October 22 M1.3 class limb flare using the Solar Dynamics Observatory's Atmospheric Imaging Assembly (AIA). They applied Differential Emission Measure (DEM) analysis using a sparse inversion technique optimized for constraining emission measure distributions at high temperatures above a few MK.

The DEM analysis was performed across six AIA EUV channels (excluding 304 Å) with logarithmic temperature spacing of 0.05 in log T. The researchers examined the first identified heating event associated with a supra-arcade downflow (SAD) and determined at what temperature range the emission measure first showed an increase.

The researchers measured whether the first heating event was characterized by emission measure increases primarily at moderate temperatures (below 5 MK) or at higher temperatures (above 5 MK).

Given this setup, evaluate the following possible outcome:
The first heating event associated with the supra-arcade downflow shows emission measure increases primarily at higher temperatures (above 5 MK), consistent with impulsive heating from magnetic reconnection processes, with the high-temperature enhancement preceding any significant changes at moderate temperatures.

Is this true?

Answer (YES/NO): NO